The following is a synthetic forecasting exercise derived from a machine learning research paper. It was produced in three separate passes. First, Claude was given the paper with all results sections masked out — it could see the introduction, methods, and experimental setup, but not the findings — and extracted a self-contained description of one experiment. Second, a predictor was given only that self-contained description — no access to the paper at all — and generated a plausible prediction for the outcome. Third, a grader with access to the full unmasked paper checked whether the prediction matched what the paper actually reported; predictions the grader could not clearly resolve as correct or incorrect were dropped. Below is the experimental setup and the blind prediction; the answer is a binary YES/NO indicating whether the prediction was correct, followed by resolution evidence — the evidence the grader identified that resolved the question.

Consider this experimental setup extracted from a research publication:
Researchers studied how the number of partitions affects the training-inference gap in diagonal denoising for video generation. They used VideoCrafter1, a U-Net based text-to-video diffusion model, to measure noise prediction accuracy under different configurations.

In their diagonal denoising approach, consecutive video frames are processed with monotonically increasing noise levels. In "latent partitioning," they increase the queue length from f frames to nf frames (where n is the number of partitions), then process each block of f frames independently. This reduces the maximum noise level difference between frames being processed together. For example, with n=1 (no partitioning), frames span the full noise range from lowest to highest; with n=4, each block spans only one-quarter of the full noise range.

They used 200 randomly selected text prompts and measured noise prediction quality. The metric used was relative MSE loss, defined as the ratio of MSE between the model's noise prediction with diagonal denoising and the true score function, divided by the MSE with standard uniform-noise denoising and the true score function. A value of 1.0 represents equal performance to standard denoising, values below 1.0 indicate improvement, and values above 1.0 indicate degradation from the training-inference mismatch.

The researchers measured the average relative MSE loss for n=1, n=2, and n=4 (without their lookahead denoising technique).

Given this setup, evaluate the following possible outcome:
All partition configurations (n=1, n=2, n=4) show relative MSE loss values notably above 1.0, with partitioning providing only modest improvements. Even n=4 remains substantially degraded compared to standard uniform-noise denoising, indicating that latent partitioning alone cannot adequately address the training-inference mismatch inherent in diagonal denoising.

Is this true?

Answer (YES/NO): NO